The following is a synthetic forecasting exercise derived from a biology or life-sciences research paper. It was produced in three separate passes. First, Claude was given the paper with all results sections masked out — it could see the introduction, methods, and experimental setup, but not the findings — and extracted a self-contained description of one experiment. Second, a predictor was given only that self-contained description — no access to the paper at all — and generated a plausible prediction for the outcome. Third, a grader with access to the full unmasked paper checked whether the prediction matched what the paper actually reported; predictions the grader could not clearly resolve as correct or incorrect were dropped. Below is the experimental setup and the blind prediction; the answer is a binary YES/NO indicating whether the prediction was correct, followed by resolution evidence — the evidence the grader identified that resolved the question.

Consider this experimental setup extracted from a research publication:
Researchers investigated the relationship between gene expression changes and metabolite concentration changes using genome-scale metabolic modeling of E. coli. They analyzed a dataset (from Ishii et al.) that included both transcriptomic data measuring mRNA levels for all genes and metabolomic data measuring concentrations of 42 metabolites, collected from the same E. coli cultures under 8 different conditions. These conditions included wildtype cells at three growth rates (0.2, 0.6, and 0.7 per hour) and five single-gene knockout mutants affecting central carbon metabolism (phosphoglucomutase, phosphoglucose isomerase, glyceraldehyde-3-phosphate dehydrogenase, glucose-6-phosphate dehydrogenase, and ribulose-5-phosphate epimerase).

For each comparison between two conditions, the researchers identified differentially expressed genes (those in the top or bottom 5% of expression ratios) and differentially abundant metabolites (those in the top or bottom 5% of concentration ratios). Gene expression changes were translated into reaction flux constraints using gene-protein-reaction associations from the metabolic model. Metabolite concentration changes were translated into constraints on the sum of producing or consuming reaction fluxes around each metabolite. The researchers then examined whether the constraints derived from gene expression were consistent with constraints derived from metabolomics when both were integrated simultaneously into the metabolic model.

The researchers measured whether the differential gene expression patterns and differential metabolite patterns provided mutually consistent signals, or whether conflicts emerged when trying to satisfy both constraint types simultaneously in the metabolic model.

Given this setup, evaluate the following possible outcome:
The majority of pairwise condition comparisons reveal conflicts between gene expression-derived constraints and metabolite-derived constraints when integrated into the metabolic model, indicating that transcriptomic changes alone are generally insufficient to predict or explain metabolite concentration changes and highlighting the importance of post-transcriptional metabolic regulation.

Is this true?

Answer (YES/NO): NO